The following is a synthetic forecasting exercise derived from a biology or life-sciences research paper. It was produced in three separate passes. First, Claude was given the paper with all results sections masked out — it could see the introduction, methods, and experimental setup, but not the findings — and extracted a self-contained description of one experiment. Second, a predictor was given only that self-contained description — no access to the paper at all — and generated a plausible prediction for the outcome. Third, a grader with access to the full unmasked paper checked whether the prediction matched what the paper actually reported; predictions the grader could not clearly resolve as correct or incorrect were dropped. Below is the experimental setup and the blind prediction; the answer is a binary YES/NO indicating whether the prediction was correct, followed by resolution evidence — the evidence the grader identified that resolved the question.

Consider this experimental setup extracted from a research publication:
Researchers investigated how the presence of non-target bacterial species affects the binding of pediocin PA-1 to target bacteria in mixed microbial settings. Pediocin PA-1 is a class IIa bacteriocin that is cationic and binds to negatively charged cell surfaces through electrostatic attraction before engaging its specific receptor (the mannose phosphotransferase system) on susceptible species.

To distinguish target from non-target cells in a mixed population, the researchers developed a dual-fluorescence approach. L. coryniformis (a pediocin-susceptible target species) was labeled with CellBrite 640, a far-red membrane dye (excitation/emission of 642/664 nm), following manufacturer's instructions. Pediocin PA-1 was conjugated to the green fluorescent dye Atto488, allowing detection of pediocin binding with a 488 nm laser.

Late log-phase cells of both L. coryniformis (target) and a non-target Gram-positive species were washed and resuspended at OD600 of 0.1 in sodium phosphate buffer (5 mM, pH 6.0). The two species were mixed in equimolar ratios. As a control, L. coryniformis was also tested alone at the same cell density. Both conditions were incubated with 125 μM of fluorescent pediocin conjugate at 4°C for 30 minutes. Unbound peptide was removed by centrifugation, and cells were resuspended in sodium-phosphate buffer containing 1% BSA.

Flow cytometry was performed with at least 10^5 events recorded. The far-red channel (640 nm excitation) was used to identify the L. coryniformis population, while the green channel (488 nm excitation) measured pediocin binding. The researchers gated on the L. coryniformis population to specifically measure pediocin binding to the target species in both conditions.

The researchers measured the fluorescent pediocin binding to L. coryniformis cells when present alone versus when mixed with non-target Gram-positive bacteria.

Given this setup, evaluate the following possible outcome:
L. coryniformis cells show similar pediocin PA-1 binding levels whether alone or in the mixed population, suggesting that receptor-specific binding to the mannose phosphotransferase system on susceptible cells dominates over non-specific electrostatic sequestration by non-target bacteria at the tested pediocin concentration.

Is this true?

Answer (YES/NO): NO